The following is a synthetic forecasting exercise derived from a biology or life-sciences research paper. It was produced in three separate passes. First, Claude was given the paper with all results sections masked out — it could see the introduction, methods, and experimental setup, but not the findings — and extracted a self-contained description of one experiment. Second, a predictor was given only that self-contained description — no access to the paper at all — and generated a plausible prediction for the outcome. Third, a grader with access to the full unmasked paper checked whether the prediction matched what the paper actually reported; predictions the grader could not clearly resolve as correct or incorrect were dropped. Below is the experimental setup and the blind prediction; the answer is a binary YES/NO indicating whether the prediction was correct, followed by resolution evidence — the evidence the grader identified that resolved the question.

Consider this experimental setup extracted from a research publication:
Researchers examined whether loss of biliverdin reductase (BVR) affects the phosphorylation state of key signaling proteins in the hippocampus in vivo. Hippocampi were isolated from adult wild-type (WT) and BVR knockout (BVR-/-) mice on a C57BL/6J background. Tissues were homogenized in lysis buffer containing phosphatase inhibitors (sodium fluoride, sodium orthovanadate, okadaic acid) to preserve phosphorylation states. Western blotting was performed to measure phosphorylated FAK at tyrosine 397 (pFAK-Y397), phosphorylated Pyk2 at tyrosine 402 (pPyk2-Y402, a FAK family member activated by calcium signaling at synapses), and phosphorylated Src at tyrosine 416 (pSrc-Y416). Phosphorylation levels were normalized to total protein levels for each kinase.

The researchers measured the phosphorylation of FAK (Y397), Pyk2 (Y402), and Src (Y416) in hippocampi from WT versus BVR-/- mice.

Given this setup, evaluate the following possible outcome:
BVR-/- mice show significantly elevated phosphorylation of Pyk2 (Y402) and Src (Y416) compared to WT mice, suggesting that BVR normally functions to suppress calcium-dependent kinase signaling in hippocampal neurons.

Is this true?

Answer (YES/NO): NO